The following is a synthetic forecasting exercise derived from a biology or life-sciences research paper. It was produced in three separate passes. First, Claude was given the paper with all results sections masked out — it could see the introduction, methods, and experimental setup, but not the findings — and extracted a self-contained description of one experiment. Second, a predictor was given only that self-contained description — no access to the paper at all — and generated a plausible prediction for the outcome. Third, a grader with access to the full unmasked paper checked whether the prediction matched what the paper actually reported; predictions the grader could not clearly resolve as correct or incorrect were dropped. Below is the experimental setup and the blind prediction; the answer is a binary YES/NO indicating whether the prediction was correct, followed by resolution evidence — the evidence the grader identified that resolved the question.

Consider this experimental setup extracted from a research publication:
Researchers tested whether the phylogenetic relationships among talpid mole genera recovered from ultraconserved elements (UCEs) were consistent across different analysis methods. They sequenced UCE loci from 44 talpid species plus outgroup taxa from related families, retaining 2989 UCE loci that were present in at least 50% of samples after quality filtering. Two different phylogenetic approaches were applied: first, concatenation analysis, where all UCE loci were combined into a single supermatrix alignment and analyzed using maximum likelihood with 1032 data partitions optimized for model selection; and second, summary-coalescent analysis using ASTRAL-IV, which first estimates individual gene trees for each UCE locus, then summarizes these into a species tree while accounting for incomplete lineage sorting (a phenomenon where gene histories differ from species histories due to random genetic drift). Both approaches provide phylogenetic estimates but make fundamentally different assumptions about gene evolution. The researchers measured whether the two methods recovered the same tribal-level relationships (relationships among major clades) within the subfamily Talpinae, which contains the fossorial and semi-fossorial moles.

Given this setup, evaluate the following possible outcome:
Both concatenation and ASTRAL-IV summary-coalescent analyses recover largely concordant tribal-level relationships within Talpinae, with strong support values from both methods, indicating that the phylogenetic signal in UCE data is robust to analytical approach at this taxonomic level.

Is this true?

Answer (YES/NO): YES